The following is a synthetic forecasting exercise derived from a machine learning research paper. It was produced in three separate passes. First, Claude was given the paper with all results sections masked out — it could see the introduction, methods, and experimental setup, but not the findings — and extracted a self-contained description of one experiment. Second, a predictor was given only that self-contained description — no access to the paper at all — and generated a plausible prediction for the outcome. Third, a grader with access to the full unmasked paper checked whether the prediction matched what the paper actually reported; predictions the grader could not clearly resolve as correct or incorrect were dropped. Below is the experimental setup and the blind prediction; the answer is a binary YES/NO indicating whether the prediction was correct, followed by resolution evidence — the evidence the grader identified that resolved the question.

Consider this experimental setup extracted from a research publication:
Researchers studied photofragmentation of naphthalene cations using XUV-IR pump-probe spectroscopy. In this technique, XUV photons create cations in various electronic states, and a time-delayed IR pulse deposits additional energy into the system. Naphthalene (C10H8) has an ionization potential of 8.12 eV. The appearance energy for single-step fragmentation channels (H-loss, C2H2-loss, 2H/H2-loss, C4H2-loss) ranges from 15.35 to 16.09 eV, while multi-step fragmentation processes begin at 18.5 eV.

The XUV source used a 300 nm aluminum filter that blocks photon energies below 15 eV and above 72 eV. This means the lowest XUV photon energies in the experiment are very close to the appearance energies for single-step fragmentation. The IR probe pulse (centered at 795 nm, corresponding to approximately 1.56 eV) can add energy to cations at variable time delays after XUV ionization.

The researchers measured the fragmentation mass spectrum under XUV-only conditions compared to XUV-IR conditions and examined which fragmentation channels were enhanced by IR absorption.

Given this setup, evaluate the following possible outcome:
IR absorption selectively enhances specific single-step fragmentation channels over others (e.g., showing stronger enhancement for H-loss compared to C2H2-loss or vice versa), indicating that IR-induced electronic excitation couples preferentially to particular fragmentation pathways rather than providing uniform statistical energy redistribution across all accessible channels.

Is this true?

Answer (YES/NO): NO